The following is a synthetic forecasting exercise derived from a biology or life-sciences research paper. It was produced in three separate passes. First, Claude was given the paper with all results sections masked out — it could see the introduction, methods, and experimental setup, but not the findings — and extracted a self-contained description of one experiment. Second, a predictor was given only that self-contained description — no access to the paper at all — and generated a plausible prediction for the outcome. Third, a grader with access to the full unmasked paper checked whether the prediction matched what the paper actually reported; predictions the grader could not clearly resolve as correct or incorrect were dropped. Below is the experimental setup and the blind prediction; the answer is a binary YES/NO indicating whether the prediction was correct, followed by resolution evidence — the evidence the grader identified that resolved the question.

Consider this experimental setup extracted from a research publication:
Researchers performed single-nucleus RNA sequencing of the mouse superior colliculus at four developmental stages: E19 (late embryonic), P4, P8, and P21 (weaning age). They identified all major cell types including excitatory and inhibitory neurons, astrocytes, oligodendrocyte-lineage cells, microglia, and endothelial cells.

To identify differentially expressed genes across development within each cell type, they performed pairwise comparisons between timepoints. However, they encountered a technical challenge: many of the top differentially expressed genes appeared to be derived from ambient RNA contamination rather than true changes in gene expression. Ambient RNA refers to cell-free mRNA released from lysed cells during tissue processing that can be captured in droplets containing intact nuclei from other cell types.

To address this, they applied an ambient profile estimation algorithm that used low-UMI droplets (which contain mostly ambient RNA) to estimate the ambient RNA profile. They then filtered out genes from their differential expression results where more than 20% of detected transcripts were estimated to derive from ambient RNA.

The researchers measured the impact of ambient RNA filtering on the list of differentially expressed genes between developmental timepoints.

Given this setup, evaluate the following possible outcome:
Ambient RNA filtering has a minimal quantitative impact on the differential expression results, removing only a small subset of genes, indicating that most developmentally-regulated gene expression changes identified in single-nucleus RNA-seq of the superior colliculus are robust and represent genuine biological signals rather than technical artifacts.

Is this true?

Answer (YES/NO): NO